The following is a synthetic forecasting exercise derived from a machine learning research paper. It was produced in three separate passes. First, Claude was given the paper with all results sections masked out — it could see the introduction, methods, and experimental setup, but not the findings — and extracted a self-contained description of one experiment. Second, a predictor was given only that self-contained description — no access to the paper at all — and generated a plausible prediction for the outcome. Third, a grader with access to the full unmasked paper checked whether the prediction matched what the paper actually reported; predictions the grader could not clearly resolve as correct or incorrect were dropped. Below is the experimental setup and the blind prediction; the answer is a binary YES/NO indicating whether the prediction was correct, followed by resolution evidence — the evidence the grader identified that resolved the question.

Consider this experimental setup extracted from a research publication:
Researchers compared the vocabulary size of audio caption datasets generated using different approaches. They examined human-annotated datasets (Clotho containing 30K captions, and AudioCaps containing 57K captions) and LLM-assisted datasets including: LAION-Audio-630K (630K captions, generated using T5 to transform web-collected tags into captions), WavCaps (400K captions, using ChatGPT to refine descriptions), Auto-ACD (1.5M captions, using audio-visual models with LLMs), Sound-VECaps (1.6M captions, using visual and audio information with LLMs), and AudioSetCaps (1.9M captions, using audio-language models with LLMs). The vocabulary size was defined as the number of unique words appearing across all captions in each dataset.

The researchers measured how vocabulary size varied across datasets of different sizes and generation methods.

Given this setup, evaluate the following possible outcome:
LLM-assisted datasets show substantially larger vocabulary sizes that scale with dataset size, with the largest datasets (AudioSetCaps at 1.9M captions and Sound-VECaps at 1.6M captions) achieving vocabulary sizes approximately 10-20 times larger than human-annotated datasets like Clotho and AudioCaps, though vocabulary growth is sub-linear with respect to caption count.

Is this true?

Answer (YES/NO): NO